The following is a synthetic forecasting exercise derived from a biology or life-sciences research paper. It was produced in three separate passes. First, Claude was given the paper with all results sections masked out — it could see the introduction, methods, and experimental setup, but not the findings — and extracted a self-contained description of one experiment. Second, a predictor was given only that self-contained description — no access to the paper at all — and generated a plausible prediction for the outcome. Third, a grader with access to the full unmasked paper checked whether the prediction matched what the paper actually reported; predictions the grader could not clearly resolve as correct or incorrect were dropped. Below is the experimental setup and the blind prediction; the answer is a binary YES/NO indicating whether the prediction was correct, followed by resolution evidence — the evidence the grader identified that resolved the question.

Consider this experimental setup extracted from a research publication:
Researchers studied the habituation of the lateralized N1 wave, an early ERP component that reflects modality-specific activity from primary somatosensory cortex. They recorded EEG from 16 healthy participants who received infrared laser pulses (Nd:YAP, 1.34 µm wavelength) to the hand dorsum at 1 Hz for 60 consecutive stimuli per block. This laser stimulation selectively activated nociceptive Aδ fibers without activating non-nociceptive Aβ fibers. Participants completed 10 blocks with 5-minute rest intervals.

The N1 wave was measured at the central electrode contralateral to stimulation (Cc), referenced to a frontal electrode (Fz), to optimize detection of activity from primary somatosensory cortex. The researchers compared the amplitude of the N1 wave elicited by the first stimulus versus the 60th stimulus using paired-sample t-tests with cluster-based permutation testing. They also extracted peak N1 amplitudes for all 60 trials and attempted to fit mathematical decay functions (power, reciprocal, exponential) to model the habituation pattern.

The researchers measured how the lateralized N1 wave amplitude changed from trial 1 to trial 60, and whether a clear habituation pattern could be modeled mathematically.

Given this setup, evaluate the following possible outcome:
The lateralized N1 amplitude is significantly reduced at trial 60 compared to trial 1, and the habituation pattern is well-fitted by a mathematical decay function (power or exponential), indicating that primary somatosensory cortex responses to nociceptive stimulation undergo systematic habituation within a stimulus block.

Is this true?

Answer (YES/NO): NO